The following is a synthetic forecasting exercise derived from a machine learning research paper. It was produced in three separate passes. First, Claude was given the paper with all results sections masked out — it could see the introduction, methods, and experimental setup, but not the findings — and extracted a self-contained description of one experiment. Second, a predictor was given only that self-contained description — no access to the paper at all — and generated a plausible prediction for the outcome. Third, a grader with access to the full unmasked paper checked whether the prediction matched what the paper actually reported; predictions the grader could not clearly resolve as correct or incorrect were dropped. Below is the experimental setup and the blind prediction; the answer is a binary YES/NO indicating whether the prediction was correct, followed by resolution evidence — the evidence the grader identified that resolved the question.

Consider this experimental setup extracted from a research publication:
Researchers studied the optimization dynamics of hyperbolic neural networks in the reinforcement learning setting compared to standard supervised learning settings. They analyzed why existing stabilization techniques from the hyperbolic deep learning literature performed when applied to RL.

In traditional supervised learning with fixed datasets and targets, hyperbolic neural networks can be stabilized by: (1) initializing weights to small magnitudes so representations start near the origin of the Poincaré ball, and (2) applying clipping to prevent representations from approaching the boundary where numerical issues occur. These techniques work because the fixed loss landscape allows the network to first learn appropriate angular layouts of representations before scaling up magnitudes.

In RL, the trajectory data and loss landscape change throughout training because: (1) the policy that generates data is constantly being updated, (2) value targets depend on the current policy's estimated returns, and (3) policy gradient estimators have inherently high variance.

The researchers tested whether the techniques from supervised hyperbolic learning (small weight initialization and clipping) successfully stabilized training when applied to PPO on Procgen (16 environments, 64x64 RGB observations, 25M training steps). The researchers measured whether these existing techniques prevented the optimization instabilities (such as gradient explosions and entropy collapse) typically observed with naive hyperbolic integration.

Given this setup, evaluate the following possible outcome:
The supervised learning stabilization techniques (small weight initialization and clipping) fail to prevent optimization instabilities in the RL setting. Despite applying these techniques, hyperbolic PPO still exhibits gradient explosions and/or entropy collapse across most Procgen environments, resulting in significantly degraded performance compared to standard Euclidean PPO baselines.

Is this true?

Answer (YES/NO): YES